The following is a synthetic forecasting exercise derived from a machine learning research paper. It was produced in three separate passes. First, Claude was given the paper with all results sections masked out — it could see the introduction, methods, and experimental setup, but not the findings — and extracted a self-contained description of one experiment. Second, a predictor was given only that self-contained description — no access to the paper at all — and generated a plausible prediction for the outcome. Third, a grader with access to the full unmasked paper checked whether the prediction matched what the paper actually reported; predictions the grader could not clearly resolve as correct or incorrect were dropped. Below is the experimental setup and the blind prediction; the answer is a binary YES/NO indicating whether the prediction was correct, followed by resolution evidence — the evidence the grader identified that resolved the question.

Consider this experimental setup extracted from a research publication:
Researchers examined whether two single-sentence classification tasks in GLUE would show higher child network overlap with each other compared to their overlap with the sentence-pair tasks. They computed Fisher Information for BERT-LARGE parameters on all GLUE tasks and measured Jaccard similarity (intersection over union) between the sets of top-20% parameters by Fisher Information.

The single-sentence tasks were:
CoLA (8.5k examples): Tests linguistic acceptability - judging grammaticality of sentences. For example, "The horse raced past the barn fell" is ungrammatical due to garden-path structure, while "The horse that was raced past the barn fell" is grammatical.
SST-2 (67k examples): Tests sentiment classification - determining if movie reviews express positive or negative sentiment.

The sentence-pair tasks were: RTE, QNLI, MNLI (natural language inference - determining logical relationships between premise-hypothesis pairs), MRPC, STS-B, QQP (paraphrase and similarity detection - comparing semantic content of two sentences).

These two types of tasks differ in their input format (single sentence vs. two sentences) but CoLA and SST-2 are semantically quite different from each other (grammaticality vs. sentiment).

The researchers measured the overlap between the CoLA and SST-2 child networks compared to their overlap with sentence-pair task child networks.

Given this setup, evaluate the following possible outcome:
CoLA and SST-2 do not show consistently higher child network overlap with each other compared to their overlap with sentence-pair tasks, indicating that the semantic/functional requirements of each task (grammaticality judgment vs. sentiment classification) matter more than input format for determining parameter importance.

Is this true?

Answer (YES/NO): NO